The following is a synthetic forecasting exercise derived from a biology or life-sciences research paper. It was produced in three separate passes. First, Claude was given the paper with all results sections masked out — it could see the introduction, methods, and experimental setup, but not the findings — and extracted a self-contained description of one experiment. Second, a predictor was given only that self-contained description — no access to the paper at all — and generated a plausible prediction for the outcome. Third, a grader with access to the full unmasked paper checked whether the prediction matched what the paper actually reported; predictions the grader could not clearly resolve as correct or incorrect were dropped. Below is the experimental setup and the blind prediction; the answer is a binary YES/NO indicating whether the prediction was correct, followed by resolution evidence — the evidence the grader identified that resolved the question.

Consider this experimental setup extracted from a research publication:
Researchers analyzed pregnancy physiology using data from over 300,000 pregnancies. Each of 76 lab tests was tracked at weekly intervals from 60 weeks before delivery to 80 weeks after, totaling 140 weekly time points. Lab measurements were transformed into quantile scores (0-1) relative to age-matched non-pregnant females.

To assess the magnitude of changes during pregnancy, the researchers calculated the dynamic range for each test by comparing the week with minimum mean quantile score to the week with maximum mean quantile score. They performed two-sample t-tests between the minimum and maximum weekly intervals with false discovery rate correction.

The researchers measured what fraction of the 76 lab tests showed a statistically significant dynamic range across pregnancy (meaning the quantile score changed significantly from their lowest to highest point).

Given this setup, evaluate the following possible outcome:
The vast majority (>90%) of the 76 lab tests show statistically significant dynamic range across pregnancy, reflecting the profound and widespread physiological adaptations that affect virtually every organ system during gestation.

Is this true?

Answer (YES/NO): YES